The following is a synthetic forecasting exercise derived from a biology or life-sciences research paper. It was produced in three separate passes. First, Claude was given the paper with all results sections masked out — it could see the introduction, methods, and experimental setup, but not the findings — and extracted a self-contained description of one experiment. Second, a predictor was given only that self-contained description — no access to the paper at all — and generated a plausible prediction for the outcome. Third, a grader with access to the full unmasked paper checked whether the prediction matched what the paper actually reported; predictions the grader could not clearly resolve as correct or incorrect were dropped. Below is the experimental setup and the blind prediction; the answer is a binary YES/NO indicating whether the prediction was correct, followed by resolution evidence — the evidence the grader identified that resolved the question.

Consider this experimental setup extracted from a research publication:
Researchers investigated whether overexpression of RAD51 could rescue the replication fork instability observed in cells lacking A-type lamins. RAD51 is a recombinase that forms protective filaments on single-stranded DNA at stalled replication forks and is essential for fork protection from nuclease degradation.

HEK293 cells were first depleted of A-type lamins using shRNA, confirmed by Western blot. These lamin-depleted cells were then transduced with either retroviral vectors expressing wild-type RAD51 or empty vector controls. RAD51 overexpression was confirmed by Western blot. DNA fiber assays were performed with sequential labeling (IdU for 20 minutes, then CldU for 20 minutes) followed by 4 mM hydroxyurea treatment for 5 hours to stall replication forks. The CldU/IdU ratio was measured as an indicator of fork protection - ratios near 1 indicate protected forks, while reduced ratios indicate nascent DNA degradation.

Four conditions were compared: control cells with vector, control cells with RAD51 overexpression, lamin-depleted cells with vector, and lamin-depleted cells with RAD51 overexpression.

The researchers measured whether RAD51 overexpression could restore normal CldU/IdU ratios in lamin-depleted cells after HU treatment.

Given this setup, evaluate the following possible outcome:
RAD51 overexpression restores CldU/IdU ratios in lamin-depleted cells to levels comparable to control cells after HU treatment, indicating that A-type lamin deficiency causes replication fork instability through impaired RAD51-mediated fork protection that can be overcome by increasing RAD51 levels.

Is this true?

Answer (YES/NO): YES